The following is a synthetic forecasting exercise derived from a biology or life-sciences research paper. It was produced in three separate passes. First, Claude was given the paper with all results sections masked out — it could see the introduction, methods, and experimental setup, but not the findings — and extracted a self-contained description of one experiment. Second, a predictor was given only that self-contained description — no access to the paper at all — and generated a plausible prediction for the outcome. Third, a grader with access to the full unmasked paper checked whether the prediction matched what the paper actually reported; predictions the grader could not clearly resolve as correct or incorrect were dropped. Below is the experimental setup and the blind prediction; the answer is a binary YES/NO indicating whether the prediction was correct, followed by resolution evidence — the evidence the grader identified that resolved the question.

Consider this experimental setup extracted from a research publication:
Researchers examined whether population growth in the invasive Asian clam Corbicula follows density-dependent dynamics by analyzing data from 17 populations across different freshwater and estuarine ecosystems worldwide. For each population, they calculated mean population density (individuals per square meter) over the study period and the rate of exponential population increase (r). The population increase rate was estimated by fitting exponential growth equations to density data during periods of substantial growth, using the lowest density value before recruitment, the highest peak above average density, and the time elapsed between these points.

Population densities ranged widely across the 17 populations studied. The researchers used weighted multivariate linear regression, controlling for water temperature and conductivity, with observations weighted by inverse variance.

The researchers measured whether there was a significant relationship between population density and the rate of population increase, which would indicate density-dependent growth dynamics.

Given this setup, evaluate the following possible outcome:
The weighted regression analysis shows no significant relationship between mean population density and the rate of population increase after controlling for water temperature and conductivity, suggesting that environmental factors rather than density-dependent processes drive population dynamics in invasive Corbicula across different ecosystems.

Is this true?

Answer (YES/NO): YES